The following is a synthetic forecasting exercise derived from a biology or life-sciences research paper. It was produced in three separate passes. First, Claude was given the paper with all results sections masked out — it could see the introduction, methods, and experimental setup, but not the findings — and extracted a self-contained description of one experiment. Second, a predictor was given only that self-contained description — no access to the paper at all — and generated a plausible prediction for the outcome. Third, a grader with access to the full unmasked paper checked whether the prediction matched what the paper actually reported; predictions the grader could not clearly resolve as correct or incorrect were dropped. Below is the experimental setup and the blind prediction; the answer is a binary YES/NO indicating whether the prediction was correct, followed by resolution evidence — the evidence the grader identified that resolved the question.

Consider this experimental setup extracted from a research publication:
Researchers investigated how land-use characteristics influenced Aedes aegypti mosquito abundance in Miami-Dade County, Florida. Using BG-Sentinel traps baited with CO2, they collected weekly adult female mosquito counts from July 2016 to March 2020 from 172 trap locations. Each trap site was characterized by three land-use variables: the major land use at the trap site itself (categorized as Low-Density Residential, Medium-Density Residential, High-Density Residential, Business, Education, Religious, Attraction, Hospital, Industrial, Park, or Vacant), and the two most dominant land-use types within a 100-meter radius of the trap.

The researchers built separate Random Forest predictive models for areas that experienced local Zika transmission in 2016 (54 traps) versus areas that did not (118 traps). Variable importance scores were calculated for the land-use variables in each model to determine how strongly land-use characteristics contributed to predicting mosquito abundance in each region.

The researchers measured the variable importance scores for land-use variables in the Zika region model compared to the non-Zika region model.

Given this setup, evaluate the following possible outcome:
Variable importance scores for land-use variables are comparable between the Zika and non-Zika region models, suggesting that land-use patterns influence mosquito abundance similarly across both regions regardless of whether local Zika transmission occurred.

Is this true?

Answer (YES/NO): NO